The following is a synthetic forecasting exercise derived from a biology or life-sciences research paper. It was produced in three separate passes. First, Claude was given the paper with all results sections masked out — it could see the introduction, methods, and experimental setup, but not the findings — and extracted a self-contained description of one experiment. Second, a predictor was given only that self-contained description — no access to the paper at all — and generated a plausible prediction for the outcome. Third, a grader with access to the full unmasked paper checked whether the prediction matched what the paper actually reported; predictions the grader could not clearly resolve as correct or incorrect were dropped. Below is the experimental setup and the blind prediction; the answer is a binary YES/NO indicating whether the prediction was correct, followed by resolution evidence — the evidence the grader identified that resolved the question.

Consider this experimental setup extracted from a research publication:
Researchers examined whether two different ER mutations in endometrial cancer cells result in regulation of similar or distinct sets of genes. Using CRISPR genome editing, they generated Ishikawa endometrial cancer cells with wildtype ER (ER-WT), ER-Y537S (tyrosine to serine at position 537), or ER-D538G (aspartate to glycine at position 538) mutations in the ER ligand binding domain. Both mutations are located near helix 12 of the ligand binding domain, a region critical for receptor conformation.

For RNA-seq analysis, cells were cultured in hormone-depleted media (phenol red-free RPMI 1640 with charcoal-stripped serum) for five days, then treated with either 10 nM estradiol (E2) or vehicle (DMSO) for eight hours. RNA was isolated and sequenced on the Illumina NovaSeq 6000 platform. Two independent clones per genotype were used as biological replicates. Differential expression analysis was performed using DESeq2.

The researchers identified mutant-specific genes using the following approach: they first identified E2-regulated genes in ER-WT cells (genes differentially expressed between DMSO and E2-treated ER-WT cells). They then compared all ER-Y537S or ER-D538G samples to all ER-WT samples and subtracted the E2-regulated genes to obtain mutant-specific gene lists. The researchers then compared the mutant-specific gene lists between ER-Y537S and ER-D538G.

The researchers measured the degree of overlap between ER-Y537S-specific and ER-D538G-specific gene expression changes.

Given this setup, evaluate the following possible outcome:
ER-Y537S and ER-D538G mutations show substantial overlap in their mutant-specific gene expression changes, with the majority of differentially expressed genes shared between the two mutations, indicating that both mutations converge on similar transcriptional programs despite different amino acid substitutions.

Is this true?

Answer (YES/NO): NO